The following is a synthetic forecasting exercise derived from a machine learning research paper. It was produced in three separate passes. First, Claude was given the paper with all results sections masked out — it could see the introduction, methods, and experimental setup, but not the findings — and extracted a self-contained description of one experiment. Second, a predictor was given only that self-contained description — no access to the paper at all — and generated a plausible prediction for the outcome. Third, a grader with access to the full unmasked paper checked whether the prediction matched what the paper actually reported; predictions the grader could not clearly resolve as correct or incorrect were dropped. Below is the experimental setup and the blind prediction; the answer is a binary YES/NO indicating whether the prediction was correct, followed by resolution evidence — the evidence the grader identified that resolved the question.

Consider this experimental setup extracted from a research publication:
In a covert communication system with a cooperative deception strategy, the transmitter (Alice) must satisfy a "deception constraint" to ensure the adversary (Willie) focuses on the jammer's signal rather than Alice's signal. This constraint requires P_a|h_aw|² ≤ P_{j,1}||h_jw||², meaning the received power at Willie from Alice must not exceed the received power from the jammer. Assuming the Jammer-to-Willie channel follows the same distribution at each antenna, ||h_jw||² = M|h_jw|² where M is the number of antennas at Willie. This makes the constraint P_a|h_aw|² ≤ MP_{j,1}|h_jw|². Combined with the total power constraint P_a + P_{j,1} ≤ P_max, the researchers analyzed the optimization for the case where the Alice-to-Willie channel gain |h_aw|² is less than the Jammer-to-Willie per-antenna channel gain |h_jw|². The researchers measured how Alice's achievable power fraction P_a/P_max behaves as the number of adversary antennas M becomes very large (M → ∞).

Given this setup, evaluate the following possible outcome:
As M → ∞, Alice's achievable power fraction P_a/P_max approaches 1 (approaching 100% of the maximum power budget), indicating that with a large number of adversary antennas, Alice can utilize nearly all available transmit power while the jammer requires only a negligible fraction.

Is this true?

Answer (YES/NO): YES